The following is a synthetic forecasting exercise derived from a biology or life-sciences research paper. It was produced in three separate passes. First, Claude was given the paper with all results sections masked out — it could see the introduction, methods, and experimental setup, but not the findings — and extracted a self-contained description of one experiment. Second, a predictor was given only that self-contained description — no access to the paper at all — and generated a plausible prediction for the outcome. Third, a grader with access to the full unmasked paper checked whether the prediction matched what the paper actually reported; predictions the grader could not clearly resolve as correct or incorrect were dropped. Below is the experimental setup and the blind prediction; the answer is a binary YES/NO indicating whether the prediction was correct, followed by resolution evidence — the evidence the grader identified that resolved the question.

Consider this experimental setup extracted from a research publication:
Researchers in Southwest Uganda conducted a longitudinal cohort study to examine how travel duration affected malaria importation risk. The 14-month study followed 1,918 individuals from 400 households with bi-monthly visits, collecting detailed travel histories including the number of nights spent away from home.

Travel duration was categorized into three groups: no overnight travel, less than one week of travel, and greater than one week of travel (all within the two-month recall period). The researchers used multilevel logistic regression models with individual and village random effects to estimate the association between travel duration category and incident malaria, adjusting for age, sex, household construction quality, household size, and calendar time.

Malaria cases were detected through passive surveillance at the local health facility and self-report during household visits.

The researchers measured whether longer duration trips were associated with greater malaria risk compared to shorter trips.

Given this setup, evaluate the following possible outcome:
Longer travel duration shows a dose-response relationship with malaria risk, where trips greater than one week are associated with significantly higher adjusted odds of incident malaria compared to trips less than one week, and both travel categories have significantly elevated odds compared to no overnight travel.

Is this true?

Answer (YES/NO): NO